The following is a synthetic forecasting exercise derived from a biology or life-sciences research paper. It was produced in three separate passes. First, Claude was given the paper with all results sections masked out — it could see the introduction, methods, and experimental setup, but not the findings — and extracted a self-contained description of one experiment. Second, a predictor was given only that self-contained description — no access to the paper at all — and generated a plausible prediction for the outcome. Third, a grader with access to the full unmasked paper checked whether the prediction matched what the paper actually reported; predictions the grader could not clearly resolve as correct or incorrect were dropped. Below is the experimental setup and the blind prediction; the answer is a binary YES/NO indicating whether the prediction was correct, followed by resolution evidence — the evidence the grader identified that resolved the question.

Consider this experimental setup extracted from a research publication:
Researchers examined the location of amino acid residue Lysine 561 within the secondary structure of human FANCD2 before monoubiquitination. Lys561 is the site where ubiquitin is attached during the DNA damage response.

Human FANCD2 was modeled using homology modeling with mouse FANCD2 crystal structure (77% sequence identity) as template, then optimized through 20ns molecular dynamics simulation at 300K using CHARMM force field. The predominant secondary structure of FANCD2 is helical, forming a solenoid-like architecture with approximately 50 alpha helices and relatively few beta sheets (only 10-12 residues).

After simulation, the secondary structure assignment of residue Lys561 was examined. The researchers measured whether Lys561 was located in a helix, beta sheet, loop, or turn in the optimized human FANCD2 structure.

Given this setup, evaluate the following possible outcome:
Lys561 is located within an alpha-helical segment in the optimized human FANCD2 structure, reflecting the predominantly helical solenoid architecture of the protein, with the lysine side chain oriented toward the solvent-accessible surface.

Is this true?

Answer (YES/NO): YES